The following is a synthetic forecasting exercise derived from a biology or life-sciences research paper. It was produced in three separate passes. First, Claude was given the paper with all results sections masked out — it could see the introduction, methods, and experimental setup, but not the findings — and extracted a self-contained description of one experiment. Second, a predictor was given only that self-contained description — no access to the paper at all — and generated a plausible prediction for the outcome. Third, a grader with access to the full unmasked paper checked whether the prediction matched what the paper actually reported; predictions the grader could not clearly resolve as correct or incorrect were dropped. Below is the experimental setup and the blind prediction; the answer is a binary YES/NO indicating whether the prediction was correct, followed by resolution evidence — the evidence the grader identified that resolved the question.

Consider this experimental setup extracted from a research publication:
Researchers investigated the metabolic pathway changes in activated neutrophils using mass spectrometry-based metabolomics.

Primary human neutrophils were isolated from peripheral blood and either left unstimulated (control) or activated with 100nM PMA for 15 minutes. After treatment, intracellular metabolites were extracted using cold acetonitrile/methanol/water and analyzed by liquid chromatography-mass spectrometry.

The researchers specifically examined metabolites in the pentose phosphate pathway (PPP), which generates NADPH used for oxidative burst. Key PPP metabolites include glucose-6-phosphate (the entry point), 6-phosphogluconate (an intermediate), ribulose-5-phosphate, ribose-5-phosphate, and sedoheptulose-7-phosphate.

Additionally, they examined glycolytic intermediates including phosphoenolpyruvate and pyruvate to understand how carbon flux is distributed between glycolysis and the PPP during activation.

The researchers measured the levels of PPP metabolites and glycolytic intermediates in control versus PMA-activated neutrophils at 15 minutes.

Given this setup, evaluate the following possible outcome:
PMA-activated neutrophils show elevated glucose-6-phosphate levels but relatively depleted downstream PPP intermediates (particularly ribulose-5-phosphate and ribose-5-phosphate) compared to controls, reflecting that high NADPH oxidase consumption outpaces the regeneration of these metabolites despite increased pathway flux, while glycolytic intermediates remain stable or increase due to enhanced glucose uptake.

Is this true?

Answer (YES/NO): NO